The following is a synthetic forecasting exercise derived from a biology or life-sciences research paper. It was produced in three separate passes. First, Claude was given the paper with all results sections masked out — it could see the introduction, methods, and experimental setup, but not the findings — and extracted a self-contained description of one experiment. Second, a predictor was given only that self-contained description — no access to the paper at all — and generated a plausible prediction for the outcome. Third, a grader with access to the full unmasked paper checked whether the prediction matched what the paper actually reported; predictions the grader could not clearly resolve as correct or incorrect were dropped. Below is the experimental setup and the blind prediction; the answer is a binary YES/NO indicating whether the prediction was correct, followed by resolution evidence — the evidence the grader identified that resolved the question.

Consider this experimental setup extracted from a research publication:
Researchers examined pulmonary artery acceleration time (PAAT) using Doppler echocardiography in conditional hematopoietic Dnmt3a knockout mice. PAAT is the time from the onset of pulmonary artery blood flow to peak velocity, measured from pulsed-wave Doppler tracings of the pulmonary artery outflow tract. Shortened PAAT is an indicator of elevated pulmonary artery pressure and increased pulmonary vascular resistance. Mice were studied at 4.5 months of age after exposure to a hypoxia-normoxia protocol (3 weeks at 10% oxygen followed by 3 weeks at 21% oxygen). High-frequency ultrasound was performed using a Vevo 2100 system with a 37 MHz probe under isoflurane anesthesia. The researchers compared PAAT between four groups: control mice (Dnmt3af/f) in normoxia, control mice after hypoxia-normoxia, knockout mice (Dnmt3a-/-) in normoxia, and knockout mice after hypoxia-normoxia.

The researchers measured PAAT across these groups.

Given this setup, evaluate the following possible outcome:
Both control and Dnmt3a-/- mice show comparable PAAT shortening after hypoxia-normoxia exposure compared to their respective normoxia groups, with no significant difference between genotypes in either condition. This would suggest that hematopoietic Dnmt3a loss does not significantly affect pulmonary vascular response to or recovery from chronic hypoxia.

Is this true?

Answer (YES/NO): NO